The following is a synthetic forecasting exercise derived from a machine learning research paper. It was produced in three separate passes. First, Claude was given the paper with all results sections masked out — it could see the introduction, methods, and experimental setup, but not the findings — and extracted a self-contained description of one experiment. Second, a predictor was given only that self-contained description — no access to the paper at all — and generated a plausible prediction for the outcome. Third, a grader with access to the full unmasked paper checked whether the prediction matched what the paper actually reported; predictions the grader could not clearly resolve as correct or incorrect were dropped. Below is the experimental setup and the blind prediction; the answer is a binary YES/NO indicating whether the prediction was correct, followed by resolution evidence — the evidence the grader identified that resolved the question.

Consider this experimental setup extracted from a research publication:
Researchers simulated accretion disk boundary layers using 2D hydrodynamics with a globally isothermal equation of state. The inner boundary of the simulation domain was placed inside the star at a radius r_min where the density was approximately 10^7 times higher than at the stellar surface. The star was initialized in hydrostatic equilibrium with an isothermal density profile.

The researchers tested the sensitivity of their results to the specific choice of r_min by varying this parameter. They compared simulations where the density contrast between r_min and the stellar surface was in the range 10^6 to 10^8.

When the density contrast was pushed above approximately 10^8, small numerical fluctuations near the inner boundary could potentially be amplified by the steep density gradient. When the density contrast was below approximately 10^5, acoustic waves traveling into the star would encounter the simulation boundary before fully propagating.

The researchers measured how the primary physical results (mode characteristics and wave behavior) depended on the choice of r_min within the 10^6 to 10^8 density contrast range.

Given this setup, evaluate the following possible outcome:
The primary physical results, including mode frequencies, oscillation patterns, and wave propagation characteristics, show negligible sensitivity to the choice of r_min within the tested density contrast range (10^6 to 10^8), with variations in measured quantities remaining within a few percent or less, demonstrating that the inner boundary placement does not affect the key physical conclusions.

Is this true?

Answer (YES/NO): YES